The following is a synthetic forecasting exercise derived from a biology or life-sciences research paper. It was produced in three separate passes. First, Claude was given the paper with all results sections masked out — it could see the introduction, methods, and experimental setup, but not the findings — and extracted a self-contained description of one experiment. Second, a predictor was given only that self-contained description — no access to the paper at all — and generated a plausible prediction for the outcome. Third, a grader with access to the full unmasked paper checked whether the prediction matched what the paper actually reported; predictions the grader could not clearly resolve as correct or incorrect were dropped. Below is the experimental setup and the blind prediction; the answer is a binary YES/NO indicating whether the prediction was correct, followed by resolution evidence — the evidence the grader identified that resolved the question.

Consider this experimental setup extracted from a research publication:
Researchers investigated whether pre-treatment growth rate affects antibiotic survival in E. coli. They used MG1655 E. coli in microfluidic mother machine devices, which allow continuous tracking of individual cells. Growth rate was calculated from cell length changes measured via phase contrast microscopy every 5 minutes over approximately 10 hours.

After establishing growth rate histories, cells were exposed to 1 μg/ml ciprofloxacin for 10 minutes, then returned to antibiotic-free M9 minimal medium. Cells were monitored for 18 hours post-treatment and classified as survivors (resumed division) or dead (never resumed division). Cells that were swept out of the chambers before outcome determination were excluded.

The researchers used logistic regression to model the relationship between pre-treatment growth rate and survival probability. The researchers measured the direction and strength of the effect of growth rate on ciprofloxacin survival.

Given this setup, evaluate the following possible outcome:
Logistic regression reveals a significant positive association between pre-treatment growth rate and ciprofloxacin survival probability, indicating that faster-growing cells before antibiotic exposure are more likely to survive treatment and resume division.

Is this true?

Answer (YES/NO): NO